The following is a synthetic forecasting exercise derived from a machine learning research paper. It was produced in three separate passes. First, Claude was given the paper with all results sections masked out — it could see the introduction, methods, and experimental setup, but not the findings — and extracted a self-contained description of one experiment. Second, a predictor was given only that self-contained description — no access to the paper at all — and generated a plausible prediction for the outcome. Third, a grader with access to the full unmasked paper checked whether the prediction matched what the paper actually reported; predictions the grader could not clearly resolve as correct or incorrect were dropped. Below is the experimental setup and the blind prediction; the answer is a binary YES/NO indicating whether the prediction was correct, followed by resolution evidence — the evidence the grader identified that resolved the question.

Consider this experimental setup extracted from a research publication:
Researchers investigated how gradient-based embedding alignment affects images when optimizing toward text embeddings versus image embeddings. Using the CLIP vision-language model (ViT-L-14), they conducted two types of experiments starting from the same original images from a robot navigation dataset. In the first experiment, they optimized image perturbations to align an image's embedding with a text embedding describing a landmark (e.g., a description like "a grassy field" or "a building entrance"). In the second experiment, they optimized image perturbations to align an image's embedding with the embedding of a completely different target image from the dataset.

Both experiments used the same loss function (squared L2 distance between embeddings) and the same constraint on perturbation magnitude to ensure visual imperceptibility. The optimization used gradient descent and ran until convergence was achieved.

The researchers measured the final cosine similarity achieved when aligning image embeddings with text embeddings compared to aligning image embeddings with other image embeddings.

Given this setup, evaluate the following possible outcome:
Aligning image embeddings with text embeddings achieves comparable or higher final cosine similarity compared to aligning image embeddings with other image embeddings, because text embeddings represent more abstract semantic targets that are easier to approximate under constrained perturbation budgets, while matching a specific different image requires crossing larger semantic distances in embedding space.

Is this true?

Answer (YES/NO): NO